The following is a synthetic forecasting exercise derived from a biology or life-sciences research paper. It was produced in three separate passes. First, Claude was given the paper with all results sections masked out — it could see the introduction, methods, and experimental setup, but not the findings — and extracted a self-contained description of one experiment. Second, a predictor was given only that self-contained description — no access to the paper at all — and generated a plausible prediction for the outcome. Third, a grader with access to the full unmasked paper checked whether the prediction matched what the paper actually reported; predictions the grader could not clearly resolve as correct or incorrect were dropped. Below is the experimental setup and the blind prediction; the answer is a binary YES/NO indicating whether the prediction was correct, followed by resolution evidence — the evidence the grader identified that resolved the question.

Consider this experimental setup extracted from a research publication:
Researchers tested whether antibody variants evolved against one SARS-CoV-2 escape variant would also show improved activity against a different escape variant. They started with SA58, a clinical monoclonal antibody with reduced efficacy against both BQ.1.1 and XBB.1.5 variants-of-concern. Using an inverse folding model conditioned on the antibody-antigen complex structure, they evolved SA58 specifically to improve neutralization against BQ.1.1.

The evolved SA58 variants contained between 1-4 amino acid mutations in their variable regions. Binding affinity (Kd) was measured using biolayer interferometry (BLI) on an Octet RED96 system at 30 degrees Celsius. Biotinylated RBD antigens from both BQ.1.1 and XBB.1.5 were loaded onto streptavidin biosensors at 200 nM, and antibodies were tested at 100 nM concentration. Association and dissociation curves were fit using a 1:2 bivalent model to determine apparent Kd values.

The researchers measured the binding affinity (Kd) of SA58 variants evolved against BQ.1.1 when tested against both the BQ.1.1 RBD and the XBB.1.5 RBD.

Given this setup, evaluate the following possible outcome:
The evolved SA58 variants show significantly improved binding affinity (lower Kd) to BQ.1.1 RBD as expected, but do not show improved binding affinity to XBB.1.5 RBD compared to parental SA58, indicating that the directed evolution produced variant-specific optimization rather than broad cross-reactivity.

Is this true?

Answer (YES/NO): NO